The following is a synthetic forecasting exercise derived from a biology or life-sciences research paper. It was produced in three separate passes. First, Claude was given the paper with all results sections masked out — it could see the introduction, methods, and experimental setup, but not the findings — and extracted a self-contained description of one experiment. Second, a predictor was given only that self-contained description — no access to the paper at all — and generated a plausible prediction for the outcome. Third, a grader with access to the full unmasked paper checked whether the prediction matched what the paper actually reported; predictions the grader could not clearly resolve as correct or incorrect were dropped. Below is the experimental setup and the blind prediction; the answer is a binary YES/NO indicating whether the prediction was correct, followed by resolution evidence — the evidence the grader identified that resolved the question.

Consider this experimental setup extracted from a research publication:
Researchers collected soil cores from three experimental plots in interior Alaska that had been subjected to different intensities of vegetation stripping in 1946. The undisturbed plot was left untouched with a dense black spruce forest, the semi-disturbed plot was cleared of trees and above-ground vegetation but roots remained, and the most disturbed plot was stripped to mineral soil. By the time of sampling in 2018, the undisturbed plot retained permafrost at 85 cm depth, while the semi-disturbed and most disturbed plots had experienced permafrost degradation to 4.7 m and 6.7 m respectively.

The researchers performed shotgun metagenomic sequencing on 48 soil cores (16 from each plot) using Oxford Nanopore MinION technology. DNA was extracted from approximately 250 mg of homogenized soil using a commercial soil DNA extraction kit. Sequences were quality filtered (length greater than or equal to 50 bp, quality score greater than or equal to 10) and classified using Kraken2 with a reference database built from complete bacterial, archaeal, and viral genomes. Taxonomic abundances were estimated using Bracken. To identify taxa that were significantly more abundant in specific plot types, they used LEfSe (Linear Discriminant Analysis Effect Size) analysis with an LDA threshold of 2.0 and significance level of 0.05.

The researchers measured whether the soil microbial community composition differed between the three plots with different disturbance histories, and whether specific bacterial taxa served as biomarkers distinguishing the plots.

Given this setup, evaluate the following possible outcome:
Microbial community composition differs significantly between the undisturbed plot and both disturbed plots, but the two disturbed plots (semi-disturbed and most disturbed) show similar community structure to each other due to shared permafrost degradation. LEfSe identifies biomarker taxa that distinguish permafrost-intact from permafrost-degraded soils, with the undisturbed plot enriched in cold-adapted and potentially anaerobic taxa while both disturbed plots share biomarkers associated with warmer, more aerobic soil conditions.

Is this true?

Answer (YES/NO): NO